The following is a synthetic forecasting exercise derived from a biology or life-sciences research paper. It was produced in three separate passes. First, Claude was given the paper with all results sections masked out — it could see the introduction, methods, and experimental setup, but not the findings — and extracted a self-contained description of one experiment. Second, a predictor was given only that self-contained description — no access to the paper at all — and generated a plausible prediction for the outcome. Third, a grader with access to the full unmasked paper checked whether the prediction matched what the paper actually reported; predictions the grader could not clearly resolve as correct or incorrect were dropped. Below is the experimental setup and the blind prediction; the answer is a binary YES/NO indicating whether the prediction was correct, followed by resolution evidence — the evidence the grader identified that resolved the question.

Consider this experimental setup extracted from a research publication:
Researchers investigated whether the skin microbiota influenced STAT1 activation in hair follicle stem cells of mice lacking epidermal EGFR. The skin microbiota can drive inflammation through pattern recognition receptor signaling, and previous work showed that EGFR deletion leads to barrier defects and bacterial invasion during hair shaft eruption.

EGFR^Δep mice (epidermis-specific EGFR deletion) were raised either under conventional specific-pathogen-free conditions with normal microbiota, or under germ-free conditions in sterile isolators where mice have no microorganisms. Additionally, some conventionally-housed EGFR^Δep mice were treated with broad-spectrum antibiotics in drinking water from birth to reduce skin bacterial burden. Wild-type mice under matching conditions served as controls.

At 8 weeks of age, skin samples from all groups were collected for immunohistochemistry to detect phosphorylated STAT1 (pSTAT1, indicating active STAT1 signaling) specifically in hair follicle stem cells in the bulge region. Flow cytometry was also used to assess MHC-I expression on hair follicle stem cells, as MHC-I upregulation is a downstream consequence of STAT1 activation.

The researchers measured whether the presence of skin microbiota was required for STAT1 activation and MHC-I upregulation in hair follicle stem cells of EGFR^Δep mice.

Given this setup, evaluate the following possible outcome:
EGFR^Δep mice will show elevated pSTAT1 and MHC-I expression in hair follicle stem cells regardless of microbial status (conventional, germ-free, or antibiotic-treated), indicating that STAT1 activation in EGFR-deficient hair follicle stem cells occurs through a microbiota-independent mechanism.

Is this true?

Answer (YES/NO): NO